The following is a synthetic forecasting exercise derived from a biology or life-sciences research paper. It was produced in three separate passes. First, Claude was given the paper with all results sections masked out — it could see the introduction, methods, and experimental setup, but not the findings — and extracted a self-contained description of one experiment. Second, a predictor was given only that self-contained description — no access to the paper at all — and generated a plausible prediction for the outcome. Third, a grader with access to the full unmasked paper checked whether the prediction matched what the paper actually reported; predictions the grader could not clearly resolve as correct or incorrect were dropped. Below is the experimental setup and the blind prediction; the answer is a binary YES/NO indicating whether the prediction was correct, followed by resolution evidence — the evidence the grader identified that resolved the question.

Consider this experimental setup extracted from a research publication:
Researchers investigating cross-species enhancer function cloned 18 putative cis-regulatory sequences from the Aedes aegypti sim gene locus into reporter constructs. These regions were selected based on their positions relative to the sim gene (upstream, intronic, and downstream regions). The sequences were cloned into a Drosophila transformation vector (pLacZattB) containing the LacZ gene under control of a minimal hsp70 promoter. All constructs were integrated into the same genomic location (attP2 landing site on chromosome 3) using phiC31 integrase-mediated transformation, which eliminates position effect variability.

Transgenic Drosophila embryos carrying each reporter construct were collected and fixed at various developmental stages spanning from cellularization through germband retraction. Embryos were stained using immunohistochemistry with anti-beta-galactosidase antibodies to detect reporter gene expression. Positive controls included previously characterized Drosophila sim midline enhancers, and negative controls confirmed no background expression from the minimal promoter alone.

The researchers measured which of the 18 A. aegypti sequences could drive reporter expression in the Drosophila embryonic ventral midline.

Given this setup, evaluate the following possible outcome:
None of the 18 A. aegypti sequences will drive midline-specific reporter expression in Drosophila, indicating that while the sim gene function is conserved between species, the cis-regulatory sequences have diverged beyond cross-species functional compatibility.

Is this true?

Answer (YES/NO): NO